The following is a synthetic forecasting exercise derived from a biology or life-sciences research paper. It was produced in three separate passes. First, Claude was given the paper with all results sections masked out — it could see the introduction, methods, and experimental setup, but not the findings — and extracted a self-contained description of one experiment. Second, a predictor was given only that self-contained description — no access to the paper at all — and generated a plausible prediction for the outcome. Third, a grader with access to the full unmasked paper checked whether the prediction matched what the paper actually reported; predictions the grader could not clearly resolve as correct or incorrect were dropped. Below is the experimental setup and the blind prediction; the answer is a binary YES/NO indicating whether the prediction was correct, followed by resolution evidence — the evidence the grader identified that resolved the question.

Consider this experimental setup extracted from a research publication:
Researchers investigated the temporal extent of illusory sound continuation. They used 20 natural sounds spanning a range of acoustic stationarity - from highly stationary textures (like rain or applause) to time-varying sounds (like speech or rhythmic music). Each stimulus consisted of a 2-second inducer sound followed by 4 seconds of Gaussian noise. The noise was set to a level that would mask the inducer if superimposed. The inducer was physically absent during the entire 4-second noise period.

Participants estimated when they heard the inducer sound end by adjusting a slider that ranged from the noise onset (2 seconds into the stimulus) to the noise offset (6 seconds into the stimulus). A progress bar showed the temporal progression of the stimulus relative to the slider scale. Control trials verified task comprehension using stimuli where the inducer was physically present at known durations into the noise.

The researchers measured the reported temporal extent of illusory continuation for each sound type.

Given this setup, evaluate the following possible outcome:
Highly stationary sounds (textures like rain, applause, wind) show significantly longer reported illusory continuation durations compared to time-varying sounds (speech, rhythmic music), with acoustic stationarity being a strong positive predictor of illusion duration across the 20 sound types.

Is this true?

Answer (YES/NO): YES